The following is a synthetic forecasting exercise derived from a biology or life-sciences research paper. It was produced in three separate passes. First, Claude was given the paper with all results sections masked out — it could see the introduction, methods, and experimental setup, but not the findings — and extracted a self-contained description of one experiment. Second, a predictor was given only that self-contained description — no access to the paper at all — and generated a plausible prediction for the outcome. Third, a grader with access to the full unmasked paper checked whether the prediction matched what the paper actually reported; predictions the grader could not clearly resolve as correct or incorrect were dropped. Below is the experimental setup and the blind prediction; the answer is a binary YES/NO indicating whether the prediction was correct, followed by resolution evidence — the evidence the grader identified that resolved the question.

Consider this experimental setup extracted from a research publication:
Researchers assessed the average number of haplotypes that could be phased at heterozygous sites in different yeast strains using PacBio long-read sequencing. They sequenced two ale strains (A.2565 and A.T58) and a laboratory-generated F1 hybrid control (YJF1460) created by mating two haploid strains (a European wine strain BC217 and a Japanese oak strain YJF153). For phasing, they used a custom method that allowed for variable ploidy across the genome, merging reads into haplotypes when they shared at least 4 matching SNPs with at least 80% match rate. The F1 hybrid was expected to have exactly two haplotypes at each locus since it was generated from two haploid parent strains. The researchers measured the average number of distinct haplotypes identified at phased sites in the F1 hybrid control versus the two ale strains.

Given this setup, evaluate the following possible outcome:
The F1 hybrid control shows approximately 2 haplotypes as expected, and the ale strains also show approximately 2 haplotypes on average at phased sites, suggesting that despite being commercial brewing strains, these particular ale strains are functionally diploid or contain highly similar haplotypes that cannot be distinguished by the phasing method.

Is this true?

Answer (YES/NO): NO